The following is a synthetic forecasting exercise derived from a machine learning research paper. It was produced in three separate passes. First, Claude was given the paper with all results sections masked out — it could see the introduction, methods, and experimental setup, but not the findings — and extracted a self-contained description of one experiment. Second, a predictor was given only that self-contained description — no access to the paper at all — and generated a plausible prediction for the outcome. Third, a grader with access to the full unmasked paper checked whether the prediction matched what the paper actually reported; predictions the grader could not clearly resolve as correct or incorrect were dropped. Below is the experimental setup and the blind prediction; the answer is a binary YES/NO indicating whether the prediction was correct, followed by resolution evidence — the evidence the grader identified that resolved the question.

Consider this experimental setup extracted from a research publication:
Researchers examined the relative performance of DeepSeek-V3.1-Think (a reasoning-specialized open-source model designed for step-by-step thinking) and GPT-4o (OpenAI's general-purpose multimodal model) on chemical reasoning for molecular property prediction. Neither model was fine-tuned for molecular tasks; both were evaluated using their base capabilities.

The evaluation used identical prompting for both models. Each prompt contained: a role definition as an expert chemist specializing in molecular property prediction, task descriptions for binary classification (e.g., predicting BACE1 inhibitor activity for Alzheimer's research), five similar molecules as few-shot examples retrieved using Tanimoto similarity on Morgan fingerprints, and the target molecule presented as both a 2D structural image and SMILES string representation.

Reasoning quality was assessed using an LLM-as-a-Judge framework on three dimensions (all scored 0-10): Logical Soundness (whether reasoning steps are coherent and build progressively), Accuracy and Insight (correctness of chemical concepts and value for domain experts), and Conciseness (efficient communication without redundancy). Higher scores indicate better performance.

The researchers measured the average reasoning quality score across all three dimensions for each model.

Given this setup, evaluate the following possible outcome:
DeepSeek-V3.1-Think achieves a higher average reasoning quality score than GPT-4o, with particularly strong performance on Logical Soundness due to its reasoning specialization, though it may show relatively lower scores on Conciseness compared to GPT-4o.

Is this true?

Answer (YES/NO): NO